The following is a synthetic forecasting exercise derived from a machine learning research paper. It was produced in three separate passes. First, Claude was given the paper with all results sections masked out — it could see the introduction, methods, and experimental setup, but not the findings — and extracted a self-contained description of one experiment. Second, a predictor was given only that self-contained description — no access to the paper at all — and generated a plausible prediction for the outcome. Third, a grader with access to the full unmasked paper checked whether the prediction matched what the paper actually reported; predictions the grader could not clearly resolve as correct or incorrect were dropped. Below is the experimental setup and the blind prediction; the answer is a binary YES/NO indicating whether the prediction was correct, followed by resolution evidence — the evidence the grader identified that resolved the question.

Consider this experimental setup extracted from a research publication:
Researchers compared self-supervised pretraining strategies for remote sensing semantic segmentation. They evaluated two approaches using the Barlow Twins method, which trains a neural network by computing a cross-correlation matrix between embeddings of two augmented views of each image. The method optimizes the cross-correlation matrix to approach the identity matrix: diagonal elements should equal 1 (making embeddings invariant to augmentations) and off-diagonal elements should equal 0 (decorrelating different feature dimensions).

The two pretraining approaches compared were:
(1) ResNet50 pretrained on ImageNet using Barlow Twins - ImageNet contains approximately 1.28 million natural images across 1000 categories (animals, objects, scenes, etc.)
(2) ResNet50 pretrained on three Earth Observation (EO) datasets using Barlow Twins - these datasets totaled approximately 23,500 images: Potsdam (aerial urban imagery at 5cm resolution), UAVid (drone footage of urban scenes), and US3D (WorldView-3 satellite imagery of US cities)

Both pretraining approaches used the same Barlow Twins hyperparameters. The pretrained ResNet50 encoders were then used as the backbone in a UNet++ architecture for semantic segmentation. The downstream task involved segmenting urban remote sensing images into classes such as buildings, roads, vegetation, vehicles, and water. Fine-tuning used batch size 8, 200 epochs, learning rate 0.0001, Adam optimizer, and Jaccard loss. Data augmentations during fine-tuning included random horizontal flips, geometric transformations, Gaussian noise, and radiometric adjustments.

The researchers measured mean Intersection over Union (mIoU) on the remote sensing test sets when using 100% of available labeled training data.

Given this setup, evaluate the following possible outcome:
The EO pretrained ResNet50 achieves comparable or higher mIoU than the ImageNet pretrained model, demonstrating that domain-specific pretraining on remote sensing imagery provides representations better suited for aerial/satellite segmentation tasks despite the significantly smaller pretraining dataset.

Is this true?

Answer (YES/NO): YES